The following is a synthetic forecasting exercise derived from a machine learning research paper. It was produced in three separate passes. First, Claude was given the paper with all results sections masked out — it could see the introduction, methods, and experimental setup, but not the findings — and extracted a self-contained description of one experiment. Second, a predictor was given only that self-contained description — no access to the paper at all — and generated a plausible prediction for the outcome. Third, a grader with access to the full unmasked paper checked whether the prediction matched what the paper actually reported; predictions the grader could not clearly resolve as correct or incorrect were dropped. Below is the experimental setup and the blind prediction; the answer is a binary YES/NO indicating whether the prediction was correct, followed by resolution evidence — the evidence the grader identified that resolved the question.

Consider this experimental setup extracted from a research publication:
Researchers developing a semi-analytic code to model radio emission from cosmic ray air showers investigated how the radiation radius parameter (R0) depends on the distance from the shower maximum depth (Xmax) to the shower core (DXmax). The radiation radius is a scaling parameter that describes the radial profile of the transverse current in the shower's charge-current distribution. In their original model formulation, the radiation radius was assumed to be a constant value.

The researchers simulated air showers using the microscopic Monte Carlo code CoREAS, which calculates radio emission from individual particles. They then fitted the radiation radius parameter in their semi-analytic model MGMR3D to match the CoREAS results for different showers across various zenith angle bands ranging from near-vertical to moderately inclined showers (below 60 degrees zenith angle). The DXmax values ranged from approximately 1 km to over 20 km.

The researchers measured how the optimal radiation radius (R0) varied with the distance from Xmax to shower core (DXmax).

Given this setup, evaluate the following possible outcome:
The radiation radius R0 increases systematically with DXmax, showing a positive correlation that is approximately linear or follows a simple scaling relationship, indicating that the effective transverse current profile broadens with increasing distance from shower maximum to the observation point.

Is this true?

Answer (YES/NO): NO